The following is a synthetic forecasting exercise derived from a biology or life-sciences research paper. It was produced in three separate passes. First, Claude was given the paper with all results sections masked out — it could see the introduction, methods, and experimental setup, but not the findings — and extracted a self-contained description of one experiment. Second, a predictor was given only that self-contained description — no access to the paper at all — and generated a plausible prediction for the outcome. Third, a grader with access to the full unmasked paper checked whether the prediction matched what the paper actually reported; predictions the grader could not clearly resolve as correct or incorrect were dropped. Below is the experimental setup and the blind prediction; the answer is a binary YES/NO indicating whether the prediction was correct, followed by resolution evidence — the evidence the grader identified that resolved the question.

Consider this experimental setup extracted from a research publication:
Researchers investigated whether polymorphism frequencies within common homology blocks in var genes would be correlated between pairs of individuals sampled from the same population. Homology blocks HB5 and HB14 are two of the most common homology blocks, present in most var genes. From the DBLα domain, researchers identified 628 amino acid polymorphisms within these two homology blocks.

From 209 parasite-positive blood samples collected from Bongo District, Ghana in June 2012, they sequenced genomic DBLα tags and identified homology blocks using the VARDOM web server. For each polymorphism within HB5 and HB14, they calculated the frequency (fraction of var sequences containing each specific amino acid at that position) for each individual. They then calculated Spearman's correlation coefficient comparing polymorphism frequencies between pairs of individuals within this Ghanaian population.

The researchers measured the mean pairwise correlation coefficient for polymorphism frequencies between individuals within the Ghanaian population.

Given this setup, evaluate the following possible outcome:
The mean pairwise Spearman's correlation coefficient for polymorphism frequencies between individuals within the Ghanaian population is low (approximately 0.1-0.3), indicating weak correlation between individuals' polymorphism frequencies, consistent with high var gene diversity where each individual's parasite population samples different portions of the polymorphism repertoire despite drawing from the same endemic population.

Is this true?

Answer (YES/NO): NO